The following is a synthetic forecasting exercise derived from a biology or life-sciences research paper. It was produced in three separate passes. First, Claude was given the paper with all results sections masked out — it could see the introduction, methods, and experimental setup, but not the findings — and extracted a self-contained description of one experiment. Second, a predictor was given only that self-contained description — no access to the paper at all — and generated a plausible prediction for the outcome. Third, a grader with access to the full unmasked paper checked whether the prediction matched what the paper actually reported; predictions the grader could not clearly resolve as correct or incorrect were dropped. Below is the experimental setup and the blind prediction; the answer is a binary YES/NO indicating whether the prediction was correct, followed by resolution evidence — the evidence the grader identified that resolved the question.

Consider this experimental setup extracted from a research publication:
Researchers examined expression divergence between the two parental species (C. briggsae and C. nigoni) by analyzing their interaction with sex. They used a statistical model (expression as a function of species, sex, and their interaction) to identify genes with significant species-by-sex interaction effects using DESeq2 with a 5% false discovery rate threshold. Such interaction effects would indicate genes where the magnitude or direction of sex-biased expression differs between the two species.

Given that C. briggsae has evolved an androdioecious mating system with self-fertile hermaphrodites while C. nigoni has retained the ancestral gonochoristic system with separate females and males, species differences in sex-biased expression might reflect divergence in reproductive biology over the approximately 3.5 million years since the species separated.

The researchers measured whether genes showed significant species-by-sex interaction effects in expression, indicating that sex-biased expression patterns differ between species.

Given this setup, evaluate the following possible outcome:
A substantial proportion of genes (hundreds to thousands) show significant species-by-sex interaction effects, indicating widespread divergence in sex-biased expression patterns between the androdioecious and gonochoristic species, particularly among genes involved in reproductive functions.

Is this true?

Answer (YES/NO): YES